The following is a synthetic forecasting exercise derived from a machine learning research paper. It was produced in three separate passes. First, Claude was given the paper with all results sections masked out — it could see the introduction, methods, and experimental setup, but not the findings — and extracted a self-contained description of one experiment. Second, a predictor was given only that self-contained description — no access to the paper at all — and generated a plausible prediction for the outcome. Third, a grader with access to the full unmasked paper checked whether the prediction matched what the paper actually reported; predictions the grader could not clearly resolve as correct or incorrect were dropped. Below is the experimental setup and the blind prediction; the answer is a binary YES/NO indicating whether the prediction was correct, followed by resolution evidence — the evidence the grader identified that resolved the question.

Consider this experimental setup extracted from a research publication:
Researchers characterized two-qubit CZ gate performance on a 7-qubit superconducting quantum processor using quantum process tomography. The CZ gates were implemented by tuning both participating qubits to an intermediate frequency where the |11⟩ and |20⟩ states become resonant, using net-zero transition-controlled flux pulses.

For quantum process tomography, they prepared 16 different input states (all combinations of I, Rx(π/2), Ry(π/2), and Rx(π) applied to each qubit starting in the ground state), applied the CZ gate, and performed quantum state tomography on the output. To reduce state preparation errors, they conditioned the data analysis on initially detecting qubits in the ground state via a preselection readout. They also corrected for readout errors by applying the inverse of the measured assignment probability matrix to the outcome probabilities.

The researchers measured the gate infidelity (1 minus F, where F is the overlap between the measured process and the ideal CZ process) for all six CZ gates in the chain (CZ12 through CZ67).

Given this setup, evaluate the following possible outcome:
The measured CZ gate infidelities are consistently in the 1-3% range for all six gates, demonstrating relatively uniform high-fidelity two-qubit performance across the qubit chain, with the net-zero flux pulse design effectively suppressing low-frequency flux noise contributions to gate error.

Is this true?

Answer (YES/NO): NO